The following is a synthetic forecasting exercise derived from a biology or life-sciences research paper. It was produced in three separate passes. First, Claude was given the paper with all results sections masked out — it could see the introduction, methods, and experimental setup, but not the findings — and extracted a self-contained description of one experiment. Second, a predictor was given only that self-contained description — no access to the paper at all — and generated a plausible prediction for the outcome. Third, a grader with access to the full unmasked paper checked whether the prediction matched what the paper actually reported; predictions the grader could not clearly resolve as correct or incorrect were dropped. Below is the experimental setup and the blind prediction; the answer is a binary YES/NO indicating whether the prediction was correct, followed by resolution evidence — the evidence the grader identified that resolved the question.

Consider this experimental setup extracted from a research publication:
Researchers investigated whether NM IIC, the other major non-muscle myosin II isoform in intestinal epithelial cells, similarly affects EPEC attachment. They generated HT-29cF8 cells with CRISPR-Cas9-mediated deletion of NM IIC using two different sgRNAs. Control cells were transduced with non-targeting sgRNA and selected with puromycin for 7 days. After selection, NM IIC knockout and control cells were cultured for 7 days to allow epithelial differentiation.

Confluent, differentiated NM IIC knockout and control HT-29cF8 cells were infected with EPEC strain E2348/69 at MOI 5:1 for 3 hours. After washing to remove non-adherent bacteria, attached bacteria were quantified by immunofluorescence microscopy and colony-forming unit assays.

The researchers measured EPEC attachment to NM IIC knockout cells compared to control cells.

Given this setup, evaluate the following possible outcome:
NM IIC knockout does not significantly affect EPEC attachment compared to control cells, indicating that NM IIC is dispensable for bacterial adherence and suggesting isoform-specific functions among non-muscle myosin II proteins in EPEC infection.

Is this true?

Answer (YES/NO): YES